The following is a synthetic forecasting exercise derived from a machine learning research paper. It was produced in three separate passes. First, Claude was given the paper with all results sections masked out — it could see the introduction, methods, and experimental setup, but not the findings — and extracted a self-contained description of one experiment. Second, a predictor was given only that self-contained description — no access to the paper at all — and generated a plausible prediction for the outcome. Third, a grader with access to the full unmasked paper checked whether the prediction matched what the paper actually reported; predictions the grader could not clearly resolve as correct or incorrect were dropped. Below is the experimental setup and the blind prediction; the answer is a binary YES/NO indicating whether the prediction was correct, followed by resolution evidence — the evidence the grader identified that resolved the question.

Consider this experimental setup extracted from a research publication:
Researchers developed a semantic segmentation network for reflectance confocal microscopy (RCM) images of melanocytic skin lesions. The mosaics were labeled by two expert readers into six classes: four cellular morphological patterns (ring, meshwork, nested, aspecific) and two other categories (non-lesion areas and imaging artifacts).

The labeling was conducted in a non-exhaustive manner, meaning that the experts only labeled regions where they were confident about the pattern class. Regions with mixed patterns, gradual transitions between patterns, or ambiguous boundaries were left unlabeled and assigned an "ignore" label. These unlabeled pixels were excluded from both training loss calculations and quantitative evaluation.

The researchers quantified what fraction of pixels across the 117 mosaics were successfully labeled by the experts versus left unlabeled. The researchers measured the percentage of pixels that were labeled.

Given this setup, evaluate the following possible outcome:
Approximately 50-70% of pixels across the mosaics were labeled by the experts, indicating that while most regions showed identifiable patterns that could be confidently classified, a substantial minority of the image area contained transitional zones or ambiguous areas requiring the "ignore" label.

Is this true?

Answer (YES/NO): YES